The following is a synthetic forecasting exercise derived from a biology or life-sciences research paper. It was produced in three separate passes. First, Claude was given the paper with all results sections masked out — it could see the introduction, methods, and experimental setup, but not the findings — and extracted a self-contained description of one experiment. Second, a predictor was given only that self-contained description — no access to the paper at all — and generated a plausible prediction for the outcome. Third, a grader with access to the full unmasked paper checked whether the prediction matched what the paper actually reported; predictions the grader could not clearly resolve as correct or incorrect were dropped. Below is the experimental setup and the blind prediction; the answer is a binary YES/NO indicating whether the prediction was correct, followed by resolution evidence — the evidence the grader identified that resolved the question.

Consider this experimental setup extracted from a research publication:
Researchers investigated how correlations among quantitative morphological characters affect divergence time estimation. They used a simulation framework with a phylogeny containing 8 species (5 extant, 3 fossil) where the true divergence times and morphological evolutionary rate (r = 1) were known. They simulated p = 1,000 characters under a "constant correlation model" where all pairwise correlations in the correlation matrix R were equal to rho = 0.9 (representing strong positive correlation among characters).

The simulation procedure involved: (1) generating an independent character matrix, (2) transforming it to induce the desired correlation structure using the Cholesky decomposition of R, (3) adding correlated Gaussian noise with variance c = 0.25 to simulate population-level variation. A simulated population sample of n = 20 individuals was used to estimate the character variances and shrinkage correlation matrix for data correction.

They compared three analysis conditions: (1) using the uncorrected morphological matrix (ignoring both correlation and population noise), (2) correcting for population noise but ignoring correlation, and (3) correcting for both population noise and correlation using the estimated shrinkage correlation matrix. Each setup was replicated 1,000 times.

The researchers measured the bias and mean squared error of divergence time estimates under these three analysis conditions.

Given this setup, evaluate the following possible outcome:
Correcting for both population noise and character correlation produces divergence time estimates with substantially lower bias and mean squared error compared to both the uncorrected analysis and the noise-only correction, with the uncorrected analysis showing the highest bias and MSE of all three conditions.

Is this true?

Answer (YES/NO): NO